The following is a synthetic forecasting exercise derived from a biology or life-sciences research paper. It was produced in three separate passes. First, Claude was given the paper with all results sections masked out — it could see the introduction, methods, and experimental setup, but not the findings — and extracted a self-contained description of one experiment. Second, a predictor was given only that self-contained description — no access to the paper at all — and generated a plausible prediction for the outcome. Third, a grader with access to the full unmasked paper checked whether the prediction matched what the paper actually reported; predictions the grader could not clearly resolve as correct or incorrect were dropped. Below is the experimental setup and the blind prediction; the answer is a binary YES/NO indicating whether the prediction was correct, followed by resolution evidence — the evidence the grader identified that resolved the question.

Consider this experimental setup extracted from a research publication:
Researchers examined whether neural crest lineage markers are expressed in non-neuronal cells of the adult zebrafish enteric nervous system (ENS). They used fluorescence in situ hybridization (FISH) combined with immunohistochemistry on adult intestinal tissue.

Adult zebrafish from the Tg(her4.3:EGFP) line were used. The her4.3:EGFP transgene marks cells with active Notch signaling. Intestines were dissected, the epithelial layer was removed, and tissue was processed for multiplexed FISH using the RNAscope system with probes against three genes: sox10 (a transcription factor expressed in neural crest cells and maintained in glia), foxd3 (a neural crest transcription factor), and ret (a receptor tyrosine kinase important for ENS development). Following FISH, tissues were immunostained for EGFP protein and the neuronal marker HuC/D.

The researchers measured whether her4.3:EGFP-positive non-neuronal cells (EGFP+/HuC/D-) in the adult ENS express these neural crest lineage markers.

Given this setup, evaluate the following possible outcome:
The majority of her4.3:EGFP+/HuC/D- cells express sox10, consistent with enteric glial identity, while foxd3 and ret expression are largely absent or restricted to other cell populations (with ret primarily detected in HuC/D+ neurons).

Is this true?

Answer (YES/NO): NO